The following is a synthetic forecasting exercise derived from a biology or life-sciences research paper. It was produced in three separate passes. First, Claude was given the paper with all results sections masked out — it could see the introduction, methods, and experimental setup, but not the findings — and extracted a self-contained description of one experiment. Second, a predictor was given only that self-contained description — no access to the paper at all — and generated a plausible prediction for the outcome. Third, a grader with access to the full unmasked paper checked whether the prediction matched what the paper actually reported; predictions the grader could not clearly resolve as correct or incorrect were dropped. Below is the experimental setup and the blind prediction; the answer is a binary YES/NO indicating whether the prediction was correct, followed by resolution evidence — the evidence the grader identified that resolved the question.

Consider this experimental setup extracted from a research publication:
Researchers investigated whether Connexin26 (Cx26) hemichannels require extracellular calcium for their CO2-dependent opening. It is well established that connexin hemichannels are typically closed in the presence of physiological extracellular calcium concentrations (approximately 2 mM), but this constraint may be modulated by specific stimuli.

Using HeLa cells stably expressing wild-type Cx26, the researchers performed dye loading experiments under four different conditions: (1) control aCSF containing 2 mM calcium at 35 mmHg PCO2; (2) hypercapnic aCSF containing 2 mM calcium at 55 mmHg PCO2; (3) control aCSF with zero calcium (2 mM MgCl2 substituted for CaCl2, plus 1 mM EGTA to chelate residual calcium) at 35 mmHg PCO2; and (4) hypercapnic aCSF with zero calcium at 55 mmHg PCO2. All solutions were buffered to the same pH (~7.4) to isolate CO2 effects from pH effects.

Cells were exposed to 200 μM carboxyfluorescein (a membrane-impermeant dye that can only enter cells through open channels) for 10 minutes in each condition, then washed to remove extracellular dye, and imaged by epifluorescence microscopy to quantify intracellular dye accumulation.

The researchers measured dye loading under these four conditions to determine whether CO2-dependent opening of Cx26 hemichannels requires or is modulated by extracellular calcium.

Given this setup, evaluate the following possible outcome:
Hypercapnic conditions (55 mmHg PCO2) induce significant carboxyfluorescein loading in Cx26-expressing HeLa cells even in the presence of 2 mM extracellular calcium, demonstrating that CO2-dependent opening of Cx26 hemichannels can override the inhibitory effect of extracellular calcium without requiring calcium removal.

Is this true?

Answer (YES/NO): YES